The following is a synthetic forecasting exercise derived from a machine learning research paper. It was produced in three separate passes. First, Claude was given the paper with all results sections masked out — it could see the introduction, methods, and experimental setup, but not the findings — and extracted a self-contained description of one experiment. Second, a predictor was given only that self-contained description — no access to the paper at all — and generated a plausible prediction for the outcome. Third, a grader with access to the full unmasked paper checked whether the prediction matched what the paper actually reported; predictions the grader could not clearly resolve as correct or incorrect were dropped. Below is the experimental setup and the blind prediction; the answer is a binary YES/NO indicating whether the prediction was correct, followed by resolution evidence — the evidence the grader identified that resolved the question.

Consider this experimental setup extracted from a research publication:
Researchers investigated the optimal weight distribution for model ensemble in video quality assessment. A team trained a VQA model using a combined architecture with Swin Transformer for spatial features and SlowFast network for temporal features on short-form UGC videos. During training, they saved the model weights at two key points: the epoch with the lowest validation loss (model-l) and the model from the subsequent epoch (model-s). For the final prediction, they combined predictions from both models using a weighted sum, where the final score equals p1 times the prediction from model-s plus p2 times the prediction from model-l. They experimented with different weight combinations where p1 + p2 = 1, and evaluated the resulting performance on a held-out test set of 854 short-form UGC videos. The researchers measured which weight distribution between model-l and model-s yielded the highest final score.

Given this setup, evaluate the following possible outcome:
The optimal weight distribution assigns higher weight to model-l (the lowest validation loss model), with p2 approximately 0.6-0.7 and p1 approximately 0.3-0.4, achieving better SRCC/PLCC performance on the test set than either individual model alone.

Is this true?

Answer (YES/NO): YES